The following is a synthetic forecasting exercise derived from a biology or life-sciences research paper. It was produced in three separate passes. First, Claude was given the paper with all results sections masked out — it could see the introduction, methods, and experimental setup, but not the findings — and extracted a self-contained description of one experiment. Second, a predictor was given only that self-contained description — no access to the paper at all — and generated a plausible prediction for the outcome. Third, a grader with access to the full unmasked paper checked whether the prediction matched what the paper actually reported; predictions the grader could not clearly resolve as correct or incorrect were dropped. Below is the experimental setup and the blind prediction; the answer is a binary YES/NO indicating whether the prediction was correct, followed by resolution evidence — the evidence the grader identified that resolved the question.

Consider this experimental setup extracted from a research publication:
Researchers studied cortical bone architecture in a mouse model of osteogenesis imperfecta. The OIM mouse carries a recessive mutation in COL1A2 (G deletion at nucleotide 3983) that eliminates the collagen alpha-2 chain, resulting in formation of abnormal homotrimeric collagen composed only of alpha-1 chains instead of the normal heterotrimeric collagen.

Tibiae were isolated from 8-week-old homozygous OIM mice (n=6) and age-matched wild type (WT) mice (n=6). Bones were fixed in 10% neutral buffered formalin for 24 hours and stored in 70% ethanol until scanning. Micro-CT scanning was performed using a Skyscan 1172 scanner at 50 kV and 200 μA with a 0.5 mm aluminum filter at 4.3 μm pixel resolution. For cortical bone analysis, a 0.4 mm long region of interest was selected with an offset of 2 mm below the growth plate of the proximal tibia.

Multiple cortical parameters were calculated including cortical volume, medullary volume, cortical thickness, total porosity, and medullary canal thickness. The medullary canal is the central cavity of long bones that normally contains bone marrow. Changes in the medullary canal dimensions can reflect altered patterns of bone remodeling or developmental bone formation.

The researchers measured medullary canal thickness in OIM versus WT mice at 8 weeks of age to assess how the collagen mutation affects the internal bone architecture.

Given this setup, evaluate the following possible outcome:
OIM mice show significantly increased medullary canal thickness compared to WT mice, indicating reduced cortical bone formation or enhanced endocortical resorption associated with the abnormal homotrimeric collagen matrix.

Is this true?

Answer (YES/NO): NO